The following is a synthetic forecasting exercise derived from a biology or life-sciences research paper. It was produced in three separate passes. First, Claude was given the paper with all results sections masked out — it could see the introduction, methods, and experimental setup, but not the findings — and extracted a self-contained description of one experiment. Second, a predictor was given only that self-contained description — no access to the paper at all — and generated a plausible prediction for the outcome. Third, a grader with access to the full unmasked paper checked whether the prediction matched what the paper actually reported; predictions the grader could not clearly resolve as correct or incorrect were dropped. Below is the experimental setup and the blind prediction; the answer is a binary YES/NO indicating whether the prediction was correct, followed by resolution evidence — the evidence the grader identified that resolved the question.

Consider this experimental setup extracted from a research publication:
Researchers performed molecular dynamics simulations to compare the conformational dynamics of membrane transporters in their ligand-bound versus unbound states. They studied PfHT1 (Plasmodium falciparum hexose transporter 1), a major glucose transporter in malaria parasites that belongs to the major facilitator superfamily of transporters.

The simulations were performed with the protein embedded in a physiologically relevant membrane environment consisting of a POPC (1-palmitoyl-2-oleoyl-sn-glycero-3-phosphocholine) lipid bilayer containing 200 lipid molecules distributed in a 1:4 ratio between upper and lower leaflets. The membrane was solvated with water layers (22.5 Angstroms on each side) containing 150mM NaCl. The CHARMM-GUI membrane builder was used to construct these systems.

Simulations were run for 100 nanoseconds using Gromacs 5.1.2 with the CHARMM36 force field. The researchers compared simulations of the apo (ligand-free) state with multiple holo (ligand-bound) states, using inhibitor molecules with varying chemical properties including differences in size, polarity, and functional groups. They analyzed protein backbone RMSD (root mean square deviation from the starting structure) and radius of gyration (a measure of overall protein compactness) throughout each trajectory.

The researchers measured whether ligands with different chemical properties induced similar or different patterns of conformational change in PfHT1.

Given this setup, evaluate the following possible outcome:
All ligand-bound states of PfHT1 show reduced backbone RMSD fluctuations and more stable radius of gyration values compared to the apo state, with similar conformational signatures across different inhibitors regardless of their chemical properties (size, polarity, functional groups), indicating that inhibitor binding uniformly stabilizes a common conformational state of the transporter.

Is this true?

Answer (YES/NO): YES